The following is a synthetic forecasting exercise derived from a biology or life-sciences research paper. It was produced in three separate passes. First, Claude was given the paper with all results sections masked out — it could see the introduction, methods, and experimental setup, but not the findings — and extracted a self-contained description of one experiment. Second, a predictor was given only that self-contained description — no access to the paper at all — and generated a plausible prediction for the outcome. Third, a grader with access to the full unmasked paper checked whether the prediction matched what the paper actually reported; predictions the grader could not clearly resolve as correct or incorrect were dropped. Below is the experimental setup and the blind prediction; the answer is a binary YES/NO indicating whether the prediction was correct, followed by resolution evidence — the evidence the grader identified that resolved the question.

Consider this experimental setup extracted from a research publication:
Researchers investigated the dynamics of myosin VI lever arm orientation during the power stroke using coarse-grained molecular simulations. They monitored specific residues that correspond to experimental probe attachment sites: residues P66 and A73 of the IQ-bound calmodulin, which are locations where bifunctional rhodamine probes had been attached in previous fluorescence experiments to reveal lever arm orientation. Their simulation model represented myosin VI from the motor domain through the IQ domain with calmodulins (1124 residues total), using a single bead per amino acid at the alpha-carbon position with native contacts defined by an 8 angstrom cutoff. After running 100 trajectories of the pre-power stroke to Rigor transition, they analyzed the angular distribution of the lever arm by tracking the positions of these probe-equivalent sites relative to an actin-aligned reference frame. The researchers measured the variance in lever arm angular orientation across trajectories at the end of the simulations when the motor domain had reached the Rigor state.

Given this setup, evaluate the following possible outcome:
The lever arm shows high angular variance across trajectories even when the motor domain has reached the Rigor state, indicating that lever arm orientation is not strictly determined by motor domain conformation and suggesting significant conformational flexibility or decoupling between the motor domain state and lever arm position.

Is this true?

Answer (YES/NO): NO